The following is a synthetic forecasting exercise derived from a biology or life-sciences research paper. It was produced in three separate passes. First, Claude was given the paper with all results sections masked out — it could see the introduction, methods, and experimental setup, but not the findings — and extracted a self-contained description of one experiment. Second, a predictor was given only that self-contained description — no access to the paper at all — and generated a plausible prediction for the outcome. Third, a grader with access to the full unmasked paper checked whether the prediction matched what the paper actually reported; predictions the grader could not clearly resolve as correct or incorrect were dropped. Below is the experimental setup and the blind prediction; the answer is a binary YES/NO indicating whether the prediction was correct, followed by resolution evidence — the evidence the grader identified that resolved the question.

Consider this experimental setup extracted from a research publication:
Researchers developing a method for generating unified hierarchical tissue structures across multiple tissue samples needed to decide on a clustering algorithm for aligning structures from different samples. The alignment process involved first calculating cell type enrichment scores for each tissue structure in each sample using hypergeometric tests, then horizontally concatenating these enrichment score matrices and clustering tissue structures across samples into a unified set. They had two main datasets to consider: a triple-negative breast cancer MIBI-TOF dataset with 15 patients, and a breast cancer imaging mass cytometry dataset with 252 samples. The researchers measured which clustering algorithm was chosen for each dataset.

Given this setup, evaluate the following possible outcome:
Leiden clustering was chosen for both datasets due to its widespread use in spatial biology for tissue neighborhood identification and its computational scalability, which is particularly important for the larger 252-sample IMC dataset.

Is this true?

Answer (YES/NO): NO